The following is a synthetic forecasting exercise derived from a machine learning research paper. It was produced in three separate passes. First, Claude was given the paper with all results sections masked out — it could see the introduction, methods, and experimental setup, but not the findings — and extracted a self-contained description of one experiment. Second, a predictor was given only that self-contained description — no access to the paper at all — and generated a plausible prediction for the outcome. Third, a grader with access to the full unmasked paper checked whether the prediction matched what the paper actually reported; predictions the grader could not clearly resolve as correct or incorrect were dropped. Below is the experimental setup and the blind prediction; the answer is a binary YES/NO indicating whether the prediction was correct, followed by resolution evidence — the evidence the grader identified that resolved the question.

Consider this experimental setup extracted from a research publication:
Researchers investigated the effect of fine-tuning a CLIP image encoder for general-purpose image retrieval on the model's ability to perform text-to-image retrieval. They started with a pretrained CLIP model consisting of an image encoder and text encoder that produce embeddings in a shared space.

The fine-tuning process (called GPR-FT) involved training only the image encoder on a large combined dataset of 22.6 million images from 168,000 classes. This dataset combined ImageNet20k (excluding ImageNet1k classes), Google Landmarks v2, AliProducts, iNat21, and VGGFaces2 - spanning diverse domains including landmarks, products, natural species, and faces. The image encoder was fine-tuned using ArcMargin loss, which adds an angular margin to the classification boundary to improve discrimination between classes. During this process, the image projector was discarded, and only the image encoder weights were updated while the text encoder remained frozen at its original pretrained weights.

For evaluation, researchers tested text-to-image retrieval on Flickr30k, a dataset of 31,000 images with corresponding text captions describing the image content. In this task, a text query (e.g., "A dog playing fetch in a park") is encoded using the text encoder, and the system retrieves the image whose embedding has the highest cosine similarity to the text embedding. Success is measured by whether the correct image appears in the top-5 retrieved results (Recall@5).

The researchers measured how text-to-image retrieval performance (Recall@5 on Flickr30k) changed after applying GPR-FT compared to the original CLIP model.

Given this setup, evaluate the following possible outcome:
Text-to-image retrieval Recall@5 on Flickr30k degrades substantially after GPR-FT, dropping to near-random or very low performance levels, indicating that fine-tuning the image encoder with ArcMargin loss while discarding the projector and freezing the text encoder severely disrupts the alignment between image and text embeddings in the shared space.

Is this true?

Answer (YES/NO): NO